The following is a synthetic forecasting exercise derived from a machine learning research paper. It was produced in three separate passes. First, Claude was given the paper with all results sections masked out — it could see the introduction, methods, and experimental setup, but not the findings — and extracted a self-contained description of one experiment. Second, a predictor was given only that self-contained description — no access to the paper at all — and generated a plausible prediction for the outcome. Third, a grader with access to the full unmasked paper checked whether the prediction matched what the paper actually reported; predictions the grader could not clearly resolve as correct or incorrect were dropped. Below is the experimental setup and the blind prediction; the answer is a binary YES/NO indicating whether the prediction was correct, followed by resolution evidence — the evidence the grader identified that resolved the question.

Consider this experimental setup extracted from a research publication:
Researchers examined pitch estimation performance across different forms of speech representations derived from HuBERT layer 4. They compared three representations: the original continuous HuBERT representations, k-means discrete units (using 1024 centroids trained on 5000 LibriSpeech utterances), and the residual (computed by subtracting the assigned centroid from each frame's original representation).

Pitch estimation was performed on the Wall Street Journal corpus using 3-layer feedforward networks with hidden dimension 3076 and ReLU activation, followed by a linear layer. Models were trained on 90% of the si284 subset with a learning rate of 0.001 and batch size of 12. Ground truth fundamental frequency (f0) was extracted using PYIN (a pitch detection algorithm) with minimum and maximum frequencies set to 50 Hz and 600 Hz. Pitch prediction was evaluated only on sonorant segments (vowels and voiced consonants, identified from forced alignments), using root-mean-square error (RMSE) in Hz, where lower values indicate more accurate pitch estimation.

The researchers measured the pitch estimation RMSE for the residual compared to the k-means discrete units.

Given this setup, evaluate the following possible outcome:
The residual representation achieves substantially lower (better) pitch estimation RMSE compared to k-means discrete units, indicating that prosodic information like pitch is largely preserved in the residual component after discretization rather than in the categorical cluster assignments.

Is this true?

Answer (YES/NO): YES